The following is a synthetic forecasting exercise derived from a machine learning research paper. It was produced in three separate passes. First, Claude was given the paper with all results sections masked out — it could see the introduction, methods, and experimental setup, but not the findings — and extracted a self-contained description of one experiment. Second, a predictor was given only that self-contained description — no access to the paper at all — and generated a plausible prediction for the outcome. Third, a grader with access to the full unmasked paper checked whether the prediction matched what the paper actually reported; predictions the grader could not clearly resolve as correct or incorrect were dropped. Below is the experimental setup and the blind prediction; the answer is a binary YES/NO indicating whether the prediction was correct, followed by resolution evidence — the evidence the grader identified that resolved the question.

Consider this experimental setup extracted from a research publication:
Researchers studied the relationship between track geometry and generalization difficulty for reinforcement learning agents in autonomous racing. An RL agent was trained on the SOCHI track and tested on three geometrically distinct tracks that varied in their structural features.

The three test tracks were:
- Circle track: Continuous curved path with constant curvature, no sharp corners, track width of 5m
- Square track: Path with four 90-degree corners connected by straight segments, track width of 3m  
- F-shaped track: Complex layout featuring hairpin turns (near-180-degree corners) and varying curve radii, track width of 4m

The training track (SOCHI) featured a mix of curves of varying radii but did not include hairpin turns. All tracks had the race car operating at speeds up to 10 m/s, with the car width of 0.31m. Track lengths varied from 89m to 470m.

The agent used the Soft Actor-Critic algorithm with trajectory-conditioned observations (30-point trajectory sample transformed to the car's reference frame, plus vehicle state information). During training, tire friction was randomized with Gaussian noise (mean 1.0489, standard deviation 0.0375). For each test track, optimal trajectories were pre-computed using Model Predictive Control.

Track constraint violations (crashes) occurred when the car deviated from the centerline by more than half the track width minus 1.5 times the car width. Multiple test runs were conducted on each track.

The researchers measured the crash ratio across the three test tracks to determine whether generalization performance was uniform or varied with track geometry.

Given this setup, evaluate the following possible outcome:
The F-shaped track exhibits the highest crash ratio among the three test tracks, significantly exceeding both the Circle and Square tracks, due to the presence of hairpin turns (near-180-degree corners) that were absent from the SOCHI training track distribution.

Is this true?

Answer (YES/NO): YES